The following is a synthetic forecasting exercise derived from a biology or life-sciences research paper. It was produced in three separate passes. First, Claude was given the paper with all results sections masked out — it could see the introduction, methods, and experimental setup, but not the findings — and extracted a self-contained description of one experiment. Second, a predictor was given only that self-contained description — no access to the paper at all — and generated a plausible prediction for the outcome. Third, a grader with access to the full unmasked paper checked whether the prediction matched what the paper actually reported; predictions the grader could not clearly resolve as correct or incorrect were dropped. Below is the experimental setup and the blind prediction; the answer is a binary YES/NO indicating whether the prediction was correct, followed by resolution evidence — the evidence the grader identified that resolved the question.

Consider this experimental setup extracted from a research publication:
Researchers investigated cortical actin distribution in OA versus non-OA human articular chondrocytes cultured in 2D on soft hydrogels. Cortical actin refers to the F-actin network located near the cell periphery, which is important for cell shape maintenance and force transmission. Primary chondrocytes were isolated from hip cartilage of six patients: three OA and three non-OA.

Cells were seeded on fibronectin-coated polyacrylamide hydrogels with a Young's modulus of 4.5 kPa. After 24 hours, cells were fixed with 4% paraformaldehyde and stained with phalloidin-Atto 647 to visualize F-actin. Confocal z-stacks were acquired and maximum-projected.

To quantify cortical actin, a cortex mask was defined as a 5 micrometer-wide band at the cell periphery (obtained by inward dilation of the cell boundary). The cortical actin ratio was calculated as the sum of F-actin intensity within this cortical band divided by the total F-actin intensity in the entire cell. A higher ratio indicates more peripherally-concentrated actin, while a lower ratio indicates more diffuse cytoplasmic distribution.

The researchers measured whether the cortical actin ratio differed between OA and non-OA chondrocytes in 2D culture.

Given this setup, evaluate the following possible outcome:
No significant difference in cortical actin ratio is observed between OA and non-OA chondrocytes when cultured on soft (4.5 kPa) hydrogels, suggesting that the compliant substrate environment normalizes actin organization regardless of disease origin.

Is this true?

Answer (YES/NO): YES